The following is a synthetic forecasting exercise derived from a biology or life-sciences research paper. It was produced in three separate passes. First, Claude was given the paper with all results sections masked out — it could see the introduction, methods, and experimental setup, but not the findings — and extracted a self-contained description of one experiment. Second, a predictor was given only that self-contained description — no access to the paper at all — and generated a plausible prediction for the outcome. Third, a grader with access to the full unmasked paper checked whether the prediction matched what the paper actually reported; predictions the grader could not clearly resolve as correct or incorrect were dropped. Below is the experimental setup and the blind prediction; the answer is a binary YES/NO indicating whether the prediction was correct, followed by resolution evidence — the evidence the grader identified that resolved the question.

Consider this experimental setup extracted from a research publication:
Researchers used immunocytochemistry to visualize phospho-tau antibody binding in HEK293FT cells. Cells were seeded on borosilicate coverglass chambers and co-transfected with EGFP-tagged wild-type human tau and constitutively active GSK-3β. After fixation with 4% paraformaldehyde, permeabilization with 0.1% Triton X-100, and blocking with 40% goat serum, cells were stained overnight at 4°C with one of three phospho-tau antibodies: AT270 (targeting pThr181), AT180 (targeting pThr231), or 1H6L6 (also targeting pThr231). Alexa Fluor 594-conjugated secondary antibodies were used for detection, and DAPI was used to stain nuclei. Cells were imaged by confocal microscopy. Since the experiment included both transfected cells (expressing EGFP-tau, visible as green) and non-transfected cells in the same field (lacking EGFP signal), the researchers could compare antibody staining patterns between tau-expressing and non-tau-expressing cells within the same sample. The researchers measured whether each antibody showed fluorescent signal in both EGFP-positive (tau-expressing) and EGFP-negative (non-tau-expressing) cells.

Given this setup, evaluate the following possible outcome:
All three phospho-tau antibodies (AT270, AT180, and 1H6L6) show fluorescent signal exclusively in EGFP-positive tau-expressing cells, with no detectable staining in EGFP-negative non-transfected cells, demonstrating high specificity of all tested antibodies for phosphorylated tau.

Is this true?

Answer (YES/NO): NO